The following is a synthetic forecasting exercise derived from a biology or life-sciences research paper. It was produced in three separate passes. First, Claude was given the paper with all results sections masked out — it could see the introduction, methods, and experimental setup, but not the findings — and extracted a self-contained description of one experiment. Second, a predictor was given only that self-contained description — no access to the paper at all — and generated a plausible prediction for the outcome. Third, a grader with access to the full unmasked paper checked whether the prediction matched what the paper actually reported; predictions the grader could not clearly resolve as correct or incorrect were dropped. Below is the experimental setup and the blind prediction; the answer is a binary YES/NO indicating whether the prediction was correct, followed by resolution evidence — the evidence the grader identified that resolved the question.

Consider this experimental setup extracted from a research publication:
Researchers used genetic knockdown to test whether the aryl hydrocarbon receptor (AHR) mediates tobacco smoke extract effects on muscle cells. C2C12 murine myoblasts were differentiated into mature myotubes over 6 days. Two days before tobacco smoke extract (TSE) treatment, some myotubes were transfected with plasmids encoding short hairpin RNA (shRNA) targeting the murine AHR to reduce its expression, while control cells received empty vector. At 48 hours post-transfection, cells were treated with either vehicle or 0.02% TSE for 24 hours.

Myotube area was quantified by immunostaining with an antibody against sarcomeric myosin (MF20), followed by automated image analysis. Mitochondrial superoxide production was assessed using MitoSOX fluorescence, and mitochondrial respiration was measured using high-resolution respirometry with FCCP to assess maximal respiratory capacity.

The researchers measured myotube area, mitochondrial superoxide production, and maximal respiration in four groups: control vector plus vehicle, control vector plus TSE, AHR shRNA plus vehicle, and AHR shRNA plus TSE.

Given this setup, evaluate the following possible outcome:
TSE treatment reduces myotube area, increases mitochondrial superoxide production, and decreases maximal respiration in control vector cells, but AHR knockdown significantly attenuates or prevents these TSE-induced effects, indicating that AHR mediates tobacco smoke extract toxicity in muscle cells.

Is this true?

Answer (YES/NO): NO